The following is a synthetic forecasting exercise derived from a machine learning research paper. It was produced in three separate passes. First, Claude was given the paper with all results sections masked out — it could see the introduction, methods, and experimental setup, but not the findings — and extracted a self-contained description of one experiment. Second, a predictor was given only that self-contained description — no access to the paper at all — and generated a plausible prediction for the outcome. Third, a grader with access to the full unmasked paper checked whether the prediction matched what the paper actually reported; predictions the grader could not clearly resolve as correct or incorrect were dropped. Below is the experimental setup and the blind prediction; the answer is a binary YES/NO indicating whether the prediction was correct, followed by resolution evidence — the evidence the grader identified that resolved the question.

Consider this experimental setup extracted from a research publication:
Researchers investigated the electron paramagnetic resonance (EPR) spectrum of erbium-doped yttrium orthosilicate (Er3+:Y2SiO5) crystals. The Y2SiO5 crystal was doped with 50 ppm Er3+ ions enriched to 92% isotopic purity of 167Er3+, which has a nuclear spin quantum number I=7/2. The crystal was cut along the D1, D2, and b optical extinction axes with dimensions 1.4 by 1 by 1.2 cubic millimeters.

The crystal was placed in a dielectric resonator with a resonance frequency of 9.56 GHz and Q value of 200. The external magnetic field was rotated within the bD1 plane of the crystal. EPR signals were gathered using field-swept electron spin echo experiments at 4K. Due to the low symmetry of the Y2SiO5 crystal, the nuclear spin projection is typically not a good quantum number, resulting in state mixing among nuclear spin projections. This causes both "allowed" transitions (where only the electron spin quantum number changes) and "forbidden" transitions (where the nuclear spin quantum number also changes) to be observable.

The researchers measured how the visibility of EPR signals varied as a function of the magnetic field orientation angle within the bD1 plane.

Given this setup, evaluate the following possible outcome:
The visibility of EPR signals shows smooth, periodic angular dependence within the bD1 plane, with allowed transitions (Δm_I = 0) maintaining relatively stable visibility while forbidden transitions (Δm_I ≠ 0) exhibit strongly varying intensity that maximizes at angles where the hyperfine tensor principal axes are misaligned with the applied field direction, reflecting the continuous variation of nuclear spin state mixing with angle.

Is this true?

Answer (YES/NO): NO